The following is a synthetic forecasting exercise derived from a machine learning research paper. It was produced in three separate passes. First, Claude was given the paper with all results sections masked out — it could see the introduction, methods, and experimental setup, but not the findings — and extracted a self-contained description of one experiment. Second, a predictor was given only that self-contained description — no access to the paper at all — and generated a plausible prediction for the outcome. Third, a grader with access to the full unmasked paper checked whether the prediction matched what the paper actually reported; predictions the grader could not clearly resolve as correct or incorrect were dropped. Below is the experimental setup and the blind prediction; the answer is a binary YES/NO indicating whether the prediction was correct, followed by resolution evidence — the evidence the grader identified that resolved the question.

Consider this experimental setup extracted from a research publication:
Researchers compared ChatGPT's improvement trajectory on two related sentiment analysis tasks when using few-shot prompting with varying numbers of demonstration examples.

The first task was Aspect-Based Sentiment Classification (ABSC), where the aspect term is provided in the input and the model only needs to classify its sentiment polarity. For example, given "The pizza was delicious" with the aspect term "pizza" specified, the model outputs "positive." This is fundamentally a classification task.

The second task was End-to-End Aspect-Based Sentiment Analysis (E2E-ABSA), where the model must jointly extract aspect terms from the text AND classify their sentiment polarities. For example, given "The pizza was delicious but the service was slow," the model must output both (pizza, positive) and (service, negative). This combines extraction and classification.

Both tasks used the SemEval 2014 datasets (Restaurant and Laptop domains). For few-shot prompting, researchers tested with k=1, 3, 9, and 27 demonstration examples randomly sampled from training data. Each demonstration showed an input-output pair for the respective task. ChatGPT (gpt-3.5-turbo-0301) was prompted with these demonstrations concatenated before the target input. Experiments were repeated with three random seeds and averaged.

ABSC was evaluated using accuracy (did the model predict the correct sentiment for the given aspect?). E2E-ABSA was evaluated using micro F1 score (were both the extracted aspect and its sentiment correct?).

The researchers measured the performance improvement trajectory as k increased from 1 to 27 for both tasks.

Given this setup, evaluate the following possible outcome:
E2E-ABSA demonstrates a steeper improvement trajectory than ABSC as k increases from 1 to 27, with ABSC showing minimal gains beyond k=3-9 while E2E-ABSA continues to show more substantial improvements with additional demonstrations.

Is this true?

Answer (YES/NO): NO